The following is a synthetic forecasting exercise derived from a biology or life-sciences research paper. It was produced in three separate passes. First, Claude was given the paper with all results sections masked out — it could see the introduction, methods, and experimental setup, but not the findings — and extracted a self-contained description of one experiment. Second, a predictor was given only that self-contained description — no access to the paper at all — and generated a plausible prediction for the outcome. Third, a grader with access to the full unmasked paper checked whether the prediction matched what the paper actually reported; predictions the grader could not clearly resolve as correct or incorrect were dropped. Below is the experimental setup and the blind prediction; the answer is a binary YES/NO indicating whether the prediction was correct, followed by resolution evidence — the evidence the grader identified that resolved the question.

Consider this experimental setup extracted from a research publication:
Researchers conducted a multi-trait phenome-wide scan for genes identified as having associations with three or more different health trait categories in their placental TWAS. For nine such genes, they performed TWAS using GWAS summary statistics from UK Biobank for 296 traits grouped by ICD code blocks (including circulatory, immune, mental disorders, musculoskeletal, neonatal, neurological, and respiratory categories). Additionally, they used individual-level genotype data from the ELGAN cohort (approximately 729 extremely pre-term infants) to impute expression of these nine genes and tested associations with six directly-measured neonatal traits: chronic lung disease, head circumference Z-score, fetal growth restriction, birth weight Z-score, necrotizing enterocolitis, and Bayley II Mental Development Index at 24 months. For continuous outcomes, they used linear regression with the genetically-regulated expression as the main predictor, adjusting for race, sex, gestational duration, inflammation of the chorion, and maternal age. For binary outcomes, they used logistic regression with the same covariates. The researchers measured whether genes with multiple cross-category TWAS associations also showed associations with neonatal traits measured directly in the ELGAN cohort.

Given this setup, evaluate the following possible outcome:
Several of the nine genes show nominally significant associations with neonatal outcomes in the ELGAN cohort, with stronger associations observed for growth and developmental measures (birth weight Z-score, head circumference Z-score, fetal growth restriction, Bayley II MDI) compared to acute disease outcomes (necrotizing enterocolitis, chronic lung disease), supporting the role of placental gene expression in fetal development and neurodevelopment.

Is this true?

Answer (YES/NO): NO